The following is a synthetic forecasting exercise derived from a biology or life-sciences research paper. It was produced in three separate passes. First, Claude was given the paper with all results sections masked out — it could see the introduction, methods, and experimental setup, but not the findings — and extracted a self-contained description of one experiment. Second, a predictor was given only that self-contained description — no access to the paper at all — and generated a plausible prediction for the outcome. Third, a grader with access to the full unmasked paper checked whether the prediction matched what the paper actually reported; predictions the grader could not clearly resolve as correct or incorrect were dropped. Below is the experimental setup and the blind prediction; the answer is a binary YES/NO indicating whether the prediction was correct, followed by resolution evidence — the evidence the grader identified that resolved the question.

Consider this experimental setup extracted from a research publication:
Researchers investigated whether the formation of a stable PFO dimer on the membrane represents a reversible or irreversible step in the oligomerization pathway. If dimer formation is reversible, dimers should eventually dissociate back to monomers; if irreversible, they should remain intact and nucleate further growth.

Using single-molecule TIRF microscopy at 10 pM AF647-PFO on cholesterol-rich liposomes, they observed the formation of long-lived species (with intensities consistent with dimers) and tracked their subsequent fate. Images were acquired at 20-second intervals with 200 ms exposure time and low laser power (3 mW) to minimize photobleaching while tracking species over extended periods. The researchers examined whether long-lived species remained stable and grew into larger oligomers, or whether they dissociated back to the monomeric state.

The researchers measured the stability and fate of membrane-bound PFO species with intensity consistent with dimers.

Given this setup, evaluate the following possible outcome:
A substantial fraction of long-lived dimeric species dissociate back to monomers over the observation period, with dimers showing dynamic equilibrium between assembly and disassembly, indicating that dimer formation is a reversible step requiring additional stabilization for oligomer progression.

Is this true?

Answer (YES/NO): NO